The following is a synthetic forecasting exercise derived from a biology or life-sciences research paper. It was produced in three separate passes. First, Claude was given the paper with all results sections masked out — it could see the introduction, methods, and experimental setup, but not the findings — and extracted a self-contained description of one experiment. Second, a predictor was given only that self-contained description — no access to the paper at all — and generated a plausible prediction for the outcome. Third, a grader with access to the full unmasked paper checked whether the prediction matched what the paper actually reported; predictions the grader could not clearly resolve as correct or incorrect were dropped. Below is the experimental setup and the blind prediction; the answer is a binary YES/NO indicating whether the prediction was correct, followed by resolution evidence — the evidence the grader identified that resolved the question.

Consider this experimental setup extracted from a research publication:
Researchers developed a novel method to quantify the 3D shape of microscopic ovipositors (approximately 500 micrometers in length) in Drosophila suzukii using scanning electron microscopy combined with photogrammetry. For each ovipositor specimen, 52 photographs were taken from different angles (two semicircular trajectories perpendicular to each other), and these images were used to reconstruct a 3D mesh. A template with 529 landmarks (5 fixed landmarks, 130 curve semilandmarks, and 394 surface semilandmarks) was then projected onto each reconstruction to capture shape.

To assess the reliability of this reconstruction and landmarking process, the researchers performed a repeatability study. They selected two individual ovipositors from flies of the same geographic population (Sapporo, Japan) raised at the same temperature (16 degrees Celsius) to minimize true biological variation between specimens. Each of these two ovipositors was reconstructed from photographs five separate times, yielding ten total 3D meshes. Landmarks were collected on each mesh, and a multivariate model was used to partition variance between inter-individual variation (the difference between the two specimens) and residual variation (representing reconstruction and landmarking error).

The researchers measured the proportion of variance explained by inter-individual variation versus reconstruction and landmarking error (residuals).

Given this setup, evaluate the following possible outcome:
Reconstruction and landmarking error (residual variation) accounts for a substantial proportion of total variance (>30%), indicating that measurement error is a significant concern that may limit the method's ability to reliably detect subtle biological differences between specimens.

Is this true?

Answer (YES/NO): NO